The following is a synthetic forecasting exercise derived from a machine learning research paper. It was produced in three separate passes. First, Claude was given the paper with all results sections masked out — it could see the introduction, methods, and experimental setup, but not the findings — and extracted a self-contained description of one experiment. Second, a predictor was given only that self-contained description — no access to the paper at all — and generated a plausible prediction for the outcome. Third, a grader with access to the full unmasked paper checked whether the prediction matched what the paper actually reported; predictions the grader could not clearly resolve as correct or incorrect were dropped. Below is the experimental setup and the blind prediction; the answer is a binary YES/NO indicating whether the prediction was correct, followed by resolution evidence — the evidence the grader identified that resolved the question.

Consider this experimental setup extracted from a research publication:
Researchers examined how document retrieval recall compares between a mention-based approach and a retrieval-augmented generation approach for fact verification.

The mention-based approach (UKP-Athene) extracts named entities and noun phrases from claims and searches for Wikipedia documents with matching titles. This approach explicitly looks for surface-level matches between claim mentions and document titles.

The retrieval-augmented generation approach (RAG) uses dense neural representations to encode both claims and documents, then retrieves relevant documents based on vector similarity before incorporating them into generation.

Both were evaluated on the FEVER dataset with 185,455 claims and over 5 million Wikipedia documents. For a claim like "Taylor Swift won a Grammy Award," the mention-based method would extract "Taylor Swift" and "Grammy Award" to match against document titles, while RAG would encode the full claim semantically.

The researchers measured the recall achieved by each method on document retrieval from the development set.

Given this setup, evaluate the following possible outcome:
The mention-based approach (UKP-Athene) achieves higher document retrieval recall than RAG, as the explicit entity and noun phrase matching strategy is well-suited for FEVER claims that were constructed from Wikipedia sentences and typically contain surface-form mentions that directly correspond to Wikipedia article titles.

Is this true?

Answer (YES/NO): YES